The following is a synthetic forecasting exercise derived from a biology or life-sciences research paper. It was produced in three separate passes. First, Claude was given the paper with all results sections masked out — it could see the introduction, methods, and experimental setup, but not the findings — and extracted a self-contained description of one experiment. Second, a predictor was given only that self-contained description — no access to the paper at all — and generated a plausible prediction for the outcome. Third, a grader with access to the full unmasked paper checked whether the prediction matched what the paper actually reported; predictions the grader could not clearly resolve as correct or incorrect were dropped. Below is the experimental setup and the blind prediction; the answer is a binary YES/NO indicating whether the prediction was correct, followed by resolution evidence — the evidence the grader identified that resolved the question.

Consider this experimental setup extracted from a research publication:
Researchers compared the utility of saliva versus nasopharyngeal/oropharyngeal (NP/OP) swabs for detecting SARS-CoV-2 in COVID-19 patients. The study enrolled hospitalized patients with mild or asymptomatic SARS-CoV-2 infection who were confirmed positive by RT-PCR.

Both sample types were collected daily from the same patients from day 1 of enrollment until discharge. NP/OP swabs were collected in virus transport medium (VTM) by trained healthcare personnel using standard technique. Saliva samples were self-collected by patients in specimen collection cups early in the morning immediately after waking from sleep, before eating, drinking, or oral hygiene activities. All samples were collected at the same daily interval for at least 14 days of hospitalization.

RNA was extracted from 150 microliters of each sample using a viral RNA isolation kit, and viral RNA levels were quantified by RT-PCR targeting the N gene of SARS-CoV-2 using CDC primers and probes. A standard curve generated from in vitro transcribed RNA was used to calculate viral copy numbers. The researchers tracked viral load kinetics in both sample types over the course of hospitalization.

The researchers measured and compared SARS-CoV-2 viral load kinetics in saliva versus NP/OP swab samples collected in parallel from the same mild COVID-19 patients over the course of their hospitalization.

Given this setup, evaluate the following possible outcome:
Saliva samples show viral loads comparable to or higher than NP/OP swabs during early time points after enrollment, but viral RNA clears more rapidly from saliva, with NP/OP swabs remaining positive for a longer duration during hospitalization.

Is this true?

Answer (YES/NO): NO